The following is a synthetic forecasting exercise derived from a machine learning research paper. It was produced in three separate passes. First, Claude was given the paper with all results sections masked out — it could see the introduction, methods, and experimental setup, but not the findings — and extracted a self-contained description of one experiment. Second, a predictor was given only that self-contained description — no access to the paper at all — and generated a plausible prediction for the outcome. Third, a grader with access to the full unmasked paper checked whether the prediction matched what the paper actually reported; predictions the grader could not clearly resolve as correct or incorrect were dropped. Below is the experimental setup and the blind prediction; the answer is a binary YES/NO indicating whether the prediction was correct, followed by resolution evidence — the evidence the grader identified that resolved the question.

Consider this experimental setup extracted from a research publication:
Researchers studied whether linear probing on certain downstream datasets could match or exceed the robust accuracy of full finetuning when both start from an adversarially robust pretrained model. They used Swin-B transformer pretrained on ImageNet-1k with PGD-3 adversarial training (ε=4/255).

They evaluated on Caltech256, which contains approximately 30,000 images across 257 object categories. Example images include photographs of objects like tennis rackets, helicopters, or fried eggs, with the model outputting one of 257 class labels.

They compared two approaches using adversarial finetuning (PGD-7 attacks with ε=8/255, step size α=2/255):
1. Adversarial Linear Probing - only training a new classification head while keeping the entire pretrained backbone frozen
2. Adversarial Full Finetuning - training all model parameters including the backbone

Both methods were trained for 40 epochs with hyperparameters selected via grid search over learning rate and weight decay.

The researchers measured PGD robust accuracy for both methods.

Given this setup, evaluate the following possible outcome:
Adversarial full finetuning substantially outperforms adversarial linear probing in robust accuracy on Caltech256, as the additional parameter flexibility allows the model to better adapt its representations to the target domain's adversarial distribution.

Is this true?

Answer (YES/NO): NO